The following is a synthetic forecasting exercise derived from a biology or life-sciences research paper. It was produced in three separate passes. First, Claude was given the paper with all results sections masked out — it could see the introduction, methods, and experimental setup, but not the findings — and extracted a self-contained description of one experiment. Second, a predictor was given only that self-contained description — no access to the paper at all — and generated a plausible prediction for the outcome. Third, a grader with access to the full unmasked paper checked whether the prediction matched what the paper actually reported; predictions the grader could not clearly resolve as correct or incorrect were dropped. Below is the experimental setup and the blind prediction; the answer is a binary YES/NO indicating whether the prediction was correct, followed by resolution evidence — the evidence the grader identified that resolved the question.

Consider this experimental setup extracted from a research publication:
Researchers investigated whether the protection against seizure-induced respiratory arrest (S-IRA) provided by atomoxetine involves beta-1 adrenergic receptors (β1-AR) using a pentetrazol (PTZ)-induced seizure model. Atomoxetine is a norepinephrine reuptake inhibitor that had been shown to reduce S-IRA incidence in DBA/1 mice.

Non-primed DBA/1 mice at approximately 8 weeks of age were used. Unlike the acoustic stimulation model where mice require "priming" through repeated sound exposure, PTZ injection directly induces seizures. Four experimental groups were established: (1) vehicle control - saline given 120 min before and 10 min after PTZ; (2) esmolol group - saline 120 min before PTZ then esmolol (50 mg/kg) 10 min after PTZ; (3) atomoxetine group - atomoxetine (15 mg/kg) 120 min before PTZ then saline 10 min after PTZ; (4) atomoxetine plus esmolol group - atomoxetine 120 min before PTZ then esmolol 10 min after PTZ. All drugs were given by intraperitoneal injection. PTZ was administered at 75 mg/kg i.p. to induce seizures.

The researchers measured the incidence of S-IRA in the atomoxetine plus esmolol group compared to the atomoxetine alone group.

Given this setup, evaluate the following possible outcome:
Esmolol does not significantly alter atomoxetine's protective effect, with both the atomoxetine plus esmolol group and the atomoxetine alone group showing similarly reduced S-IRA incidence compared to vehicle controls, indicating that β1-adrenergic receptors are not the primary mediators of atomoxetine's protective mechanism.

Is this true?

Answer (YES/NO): NO